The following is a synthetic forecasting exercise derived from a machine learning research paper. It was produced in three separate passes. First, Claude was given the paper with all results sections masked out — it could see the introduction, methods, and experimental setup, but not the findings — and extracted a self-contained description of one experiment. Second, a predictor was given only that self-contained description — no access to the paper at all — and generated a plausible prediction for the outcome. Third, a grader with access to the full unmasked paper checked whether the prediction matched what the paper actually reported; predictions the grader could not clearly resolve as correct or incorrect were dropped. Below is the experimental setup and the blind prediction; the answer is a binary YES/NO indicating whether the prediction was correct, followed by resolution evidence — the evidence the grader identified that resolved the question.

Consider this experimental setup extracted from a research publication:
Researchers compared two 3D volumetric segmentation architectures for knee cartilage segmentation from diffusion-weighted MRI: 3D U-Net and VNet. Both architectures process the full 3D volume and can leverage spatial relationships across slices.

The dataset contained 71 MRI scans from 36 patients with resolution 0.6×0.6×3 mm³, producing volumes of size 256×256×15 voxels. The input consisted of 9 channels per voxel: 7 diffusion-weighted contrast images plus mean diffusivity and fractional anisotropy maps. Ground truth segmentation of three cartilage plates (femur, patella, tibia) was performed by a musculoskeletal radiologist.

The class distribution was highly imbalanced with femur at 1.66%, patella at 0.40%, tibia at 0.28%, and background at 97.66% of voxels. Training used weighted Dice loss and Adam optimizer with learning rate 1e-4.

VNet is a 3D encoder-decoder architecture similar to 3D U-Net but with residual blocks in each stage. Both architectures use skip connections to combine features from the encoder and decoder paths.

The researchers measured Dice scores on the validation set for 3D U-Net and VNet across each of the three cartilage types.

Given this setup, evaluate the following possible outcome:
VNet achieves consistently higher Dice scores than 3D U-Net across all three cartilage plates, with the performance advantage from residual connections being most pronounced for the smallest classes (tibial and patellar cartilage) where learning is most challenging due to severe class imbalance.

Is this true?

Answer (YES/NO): NO